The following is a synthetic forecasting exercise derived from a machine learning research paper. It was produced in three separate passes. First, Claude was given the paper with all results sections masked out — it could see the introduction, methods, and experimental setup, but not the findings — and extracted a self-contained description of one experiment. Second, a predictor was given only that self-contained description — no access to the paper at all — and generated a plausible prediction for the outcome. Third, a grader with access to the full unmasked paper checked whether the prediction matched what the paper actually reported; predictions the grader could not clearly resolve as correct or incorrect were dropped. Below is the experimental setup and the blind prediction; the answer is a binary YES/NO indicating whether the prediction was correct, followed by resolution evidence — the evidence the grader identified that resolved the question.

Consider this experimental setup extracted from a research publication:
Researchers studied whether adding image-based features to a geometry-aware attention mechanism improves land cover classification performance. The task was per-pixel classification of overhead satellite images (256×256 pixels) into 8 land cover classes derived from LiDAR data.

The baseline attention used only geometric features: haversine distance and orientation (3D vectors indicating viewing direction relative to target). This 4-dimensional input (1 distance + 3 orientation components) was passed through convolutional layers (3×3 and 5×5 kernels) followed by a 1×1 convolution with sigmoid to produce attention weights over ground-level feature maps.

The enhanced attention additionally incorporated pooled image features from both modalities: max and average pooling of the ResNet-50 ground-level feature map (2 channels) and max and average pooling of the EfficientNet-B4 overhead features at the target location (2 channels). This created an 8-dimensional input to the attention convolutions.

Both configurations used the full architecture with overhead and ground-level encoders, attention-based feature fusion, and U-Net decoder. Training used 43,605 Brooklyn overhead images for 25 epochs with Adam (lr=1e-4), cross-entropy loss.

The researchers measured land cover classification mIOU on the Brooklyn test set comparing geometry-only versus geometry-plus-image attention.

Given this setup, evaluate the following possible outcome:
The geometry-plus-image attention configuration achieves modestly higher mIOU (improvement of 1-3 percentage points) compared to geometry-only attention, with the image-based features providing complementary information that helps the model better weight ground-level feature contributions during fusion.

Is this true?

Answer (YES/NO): YES